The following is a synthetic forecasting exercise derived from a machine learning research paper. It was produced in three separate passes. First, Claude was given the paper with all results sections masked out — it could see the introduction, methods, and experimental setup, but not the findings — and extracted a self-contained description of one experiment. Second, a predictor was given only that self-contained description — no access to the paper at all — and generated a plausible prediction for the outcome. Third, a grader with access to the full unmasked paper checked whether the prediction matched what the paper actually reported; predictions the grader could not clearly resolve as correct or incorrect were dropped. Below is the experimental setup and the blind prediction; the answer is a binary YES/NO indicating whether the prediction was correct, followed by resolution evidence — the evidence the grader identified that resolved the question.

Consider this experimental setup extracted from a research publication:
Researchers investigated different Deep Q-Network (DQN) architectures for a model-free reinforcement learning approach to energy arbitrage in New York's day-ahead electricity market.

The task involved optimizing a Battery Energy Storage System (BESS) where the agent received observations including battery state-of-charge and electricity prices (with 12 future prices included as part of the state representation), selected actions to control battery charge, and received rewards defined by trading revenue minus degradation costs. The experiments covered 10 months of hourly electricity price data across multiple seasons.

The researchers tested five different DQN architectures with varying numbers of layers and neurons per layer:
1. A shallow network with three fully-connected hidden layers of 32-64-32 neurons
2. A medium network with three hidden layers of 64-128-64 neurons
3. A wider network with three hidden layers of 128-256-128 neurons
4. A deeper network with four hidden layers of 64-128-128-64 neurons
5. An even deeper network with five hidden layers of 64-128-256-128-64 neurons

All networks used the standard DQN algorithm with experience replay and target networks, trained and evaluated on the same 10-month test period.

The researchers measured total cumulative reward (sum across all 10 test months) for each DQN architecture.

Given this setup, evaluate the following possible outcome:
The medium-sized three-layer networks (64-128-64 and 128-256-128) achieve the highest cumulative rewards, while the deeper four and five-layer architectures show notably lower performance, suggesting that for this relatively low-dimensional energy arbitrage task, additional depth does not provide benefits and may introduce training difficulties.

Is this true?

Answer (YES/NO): NO